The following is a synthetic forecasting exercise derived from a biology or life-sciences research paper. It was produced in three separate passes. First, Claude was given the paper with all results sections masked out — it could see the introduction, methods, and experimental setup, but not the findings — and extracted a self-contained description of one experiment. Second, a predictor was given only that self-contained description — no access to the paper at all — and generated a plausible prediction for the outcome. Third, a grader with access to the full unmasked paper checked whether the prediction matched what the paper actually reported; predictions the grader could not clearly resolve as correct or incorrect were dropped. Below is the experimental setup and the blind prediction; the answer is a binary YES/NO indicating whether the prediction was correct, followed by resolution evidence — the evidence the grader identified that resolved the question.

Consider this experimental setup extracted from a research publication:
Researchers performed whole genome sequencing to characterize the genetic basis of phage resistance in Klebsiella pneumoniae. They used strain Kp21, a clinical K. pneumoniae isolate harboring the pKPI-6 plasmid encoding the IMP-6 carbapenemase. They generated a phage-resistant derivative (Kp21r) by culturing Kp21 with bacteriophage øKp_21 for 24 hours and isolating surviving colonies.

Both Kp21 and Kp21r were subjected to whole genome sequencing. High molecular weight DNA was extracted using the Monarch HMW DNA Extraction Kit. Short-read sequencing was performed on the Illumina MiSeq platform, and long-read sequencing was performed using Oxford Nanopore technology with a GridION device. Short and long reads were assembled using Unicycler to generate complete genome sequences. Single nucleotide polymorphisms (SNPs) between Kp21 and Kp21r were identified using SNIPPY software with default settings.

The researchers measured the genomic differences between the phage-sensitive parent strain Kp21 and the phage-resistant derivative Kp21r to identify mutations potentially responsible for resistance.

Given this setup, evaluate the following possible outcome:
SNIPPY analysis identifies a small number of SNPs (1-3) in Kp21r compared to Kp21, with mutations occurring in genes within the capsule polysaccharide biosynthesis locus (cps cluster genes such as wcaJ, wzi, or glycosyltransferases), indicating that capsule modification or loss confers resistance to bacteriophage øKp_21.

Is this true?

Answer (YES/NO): YES